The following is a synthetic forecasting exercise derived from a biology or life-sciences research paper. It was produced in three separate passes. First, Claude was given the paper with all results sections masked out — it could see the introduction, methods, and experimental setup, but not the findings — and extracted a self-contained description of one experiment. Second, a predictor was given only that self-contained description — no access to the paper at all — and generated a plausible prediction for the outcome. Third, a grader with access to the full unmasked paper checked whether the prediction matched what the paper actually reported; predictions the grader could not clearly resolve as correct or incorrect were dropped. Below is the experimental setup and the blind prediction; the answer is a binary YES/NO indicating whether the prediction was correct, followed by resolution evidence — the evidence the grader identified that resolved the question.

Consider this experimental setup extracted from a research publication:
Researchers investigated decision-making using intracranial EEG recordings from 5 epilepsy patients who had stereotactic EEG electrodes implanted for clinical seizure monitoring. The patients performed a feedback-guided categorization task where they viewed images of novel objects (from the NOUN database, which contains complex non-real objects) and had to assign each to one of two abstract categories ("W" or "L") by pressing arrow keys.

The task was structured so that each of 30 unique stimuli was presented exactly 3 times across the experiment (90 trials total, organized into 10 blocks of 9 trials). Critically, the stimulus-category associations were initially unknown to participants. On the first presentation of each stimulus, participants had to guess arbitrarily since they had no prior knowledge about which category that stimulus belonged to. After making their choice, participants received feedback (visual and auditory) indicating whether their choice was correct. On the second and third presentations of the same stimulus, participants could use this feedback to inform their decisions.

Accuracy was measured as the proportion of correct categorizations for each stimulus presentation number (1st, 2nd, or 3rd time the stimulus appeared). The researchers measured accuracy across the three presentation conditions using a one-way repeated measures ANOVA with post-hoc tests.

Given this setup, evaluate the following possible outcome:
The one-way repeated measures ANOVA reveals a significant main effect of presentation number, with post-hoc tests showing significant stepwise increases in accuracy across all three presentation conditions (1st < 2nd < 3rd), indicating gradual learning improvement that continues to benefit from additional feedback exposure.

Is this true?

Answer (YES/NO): NO